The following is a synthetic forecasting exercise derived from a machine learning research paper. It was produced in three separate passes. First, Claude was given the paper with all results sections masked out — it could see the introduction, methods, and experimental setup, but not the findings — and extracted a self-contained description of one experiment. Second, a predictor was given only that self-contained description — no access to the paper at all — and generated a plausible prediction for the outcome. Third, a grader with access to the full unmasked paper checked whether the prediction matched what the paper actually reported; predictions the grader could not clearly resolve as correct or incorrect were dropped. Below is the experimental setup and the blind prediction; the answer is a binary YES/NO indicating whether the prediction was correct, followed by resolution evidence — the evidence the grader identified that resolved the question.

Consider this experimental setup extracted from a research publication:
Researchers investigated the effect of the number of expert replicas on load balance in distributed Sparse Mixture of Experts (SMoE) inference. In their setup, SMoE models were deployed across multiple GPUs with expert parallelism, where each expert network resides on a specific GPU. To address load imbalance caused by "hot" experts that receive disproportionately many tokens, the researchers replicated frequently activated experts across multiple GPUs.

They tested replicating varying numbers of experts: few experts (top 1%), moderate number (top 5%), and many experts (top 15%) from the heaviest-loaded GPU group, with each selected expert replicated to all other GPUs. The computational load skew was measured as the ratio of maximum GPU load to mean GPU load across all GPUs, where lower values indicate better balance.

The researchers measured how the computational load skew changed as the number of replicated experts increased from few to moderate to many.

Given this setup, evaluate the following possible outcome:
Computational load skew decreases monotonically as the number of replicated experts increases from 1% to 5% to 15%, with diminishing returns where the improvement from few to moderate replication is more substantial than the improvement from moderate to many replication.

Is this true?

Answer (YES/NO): NO